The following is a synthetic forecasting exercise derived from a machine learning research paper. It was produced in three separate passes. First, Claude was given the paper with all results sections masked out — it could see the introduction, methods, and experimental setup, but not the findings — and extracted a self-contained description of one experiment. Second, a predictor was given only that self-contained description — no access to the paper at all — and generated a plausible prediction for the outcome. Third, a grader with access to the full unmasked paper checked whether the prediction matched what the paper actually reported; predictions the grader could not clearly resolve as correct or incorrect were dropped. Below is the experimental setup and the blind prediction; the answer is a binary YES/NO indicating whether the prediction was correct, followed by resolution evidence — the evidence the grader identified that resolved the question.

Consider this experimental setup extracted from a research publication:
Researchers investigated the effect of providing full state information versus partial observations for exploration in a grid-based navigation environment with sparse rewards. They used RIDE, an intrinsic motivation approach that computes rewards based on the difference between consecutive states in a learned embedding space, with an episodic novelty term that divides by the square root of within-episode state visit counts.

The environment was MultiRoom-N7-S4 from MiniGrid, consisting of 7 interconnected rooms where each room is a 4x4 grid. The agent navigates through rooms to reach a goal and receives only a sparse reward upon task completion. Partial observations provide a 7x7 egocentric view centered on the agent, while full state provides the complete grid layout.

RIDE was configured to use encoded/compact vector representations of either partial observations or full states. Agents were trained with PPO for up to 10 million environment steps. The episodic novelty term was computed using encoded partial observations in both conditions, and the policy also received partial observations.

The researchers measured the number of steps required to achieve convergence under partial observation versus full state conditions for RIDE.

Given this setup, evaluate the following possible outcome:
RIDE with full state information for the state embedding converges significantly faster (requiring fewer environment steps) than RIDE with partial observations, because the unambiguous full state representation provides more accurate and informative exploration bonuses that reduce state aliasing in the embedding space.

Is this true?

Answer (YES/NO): YES